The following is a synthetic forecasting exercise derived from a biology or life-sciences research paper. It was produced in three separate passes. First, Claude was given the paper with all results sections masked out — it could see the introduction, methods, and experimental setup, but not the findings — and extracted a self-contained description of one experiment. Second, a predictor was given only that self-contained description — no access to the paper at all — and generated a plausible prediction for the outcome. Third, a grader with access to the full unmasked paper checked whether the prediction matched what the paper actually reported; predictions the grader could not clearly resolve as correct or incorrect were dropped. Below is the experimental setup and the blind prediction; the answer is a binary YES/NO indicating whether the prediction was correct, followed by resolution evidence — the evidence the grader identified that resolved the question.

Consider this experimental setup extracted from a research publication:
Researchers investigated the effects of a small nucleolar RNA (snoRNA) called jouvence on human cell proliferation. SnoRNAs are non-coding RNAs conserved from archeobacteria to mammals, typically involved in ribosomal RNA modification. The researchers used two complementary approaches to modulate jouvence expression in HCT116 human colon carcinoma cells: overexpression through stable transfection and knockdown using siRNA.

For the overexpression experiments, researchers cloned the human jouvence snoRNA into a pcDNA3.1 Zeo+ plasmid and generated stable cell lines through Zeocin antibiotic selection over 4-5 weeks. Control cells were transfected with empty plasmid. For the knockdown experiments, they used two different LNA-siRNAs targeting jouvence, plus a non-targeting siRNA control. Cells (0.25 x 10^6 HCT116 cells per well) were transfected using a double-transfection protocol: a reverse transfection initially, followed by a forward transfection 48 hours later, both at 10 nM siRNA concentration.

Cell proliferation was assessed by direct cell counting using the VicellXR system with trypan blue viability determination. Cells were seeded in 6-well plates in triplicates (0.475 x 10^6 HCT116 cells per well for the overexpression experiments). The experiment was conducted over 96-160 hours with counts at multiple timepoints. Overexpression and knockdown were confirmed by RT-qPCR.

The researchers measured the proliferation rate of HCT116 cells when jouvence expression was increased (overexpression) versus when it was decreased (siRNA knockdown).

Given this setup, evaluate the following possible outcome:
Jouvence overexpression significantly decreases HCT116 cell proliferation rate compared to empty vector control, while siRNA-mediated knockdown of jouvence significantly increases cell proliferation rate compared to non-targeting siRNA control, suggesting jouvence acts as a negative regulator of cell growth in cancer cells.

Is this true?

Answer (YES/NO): NO